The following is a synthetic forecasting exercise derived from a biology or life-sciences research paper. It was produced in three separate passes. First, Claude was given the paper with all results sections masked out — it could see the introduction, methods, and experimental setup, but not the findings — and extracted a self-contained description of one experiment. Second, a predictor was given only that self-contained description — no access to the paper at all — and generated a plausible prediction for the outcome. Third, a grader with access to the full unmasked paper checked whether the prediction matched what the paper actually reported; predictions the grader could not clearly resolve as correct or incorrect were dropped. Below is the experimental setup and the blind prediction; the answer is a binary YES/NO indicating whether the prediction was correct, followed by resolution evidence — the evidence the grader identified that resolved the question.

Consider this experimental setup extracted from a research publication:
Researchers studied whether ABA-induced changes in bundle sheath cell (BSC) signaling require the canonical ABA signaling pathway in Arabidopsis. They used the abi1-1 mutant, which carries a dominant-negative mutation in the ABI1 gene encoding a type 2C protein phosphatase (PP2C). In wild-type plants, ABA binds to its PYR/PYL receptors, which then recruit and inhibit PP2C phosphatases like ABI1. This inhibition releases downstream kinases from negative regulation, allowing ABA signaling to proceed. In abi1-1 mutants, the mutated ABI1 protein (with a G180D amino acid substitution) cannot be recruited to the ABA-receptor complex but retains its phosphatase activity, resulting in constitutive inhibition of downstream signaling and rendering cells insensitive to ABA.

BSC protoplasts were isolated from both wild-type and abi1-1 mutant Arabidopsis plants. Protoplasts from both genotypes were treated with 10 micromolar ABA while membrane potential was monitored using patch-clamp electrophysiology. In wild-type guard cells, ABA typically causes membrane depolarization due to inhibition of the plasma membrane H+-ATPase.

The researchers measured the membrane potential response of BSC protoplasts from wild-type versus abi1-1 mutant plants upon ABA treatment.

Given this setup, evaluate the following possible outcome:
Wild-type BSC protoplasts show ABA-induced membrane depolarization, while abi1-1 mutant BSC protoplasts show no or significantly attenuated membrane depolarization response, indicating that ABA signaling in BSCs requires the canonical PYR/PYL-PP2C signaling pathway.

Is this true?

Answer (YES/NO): YES